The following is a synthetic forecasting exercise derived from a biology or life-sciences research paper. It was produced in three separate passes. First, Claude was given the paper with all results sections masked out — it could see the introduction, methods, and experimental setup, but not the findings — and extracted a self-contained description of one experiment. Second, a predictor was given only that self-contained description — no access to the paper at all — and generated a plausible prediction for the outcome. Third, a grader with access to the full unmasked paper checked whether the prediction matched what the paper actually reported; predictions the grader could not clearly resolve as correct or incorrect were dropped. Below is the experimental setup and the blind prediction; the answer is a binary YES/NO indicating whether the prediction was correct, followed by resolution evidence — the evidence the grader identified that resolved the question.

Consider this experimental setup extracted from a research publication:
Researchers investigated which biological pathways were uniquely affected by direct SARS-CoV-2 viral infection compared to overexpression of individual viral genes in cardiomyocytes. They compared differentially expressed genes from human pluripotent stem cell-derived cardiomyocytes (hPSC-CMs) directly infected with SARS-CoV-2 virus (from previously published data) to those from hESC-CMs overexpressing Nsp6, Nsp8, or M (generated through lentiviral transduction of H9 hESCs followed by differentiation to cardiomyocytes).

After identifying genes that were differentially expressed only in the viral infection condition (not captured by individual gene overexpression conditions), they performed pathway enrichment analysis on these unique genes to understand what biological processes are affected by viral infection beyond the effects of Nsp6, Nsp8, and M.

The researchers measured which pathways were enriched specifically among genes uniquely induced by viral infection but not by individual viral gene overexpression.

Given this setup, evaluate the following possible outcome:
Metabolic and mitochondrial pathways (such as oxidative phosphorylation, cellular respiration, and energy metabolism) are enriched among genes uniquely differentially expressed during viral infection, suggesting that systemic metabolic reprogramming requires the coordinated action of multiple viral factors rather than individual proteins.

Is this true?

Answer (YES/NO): NO